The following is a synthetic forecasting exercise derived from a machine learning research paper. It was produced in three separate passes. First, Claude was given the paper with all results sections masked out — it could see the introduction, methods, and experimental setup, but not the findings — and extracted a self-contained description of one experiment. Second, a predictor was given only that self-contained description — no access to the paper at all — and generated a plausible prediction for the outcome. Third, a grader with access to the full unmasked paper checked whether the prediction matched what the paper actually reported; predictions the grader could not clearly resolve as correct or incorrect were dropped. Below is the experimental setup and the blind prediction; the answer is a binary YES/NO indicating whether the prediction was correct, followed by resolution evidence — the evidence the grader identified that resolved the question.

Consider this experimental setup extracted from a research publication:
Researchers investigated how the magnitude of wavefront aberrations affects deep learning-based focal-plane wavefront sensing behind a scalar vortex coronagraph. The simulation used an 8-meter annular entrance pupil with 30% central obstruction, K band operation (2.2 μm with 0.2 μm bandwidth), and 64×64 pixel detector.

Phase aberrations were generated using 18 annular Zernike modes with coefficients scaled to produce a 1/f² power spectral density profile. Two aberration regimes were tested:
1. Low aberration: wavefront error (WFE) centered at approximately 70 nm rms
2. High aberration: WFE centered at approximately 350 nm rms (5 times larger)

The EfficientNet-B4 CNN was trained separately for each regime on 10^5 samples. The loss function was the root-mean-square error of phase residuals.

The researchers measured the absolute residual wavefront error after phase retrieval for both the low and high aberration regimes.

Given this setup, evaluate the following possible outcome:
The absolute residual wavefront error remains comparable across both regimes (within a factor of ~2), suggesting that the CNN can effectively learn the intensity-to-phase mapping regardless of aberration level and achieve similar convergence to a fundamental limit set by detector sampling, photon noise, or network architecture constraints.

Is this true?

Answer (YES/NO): NO